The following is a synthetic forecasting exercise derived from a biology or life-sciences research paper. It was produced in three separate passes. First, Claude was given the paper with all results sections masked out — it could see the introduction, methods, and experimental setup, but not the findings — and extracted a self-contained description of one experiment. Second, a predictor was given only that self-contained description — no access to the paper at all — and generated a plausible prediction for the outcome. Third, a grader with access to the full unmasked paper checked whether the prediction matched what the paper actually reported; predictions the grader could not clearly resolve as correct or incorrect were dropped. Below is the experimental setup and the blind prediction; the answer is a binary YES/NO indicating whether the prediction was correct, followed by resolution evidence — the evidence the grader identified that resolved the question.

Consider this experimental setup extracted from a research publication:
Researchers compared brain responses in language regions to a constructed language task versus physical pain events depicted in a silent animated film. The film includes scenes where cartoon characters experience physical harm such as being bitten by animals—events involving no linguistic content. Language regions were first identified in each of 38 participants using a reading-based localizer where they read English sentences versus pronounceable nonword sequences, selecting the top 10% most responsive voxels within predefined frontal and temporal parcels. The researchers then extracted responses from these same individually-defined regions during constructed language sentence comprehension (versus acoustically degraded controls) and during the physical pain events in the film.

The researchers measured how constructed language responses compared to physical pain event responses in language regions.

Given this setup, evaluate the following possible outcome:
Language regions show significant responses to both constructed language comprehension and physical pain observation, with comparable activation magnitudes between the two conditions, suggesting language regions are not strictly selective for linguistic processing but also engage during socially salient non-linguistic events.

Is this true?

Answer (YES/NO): NO